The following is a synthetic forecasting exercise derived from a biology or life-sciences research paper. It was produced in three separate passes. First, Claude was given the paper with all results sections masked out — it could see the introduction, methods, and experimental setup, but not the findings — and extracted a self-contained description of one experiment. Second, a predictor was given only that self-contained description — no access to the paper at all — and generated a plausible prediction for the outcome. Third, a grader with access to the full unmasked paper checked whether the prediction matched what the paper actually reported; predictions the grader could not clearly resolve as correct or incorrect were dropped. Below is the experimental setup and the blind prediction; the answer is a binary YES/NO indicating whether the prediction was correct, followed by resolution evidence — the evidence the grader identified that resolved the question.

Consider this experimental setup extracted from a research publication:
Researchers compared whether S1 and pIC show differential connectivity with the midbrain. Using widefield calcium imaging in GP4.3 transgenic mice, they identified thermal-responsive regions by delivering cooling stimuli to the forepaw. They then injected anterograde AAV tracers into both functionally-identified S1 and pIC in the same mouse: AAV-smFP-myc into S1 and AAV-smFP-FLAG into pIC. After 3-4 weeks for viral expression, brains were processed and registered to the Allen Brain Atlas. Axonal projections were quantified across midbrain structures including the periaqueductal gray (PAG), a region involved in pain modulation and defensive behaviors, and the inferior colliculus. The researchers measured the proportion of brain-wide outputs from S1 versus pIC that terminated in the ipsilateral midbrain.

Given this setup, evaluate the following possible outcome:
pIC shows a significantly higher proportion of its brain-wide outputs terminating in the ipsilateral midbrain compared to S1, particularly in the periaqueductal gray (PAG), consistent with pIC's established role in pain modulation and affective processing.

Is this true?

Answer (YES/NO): YES